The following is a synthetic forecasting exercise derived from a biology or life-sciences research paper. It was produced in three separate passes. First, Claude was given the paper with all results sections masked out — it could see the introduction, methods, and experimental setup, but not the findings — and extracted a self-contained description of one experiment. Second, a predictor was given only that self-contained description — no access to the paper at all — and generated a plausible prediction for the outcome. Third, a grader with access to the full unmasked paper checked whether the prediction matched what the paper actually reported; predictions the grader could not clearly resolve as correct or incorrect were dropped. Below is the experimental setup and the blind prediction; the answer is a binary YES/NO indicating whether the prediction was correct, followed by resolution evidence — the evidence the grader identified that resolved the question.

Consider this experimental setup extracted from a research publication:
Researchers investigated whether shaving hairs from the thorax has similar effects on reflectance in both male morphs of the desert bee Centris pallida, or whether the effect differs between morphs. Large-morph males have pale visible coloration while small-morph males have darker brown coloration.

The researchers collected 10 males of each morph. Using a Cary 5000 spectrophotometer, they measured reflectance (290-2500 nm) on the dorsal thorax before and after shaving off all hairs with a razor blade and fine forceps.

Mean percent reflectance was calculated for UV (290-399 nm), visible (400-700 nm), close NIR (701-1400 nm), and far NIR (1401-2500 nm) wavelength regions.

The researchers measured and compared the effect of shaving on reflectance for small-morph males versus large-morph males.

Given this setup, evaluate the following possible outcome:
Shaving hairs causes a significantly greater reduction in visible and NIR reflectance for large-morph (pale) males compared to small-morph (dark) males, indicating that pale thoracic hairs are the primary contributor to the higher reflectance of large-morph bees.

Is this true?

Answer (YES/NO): YES